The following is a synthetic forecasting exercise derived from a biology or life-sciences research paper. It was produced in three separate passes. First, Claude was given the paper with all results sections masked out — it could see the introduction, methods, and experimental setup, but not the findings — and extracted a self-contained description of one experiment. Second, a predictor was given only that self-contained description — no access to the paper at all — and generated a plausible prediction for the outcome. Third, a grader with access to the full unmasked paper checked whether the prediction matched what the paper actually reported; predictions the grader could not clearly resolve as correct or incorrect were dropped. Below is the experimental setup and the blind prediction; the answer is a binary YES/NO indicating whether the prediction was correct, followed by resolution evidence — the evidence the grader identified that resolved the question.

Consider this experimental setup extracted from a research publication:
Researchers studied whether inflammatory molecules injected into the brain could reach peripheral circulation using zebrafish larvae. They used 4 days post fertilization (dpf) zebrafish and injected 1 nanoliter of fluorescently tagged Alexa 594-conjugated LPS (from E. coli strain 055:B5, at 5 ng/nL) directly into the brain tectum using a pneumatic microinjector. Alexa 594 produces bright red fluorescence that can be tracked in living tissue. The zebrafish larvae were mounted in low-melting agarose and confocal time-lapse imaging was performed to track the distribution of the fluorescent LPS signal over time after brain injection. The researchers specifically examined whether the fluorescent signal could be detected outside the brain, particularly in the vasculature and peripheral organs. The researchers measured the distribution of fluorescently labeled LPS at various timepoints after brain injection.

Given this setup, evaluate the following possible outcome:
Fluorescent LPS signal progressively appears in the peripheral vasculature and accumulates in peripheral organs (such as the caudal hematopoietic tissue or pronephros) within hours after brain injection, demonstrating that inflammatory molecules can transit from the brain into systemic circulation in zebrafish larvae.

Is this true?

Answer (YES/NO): YES